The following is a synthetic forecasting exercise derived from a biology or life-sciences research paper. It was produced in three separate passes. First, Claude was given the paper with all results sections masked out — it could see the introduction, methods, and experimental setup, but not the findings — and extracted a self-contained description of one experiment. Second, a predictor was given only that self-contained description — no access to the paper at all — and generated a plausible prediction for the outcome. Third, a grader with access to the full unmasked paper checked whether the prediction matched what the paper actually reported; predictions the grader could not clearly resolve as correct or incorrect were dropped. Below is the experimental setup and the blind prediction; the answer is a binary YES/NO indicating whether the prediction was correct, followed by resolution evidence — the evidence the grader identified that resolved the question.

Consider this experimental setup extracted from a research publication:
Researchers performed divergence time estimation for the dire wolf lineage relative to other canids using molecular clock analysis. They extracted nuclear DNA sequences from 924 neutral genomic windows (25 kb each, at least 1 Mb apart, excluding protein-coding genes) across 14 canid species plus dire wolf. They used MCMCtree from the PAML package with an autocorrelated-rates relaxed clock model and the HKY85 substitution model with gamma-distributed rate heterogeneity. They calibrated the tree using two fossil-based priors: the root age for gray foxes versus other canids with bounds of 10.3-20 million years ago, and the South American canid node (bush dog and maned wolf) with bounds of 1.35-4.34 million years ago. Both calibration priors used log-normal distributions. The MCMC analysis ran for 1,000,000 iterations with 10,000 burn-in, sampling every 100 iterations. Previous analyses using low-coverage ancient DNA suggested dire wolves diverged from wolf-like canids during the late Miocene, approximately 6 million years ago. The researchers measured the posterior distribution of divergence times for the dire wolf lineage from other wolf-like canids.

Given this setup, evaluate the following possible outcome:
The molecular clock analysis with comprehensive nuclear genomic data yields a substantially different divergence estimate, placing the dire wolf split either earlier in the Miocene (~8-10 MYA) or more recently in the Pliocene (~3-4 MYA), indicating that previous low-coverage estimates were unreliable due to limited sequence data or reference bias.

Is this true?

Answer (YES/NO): NO